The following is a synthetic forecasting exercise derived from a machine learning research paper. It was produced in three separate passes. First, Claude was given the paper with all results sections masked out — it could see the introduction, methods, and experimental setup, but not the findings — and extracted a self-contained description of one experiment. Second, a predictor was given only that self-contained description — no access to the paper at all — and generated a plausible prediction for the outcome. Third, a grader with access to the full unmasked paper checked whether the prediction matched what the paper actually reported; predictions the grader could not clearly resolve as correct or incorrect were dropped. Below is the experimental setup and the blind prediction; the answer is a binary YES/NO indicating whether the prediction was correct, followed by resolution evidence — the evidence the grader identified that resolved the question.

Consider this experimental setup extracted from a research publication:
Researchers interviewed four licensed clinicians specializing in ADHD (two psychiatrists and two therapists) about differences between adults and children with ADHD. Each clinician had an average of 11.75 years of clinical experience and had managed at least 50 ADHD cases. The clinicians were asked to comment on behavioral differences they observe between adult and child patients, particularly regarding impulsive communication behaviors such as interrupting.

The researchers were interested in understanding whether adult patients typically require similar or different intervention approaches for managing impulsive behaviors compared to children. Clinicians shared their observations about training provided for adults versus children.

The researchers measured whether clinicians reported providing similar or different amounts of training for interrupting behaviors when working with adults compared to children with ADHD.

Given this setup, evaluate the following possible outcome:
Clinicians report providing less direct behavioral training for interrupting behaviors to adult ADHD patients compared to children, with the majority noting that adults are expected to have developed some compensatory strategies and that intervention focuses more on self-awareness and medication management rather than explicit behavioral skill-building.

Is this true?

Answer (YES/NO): NO